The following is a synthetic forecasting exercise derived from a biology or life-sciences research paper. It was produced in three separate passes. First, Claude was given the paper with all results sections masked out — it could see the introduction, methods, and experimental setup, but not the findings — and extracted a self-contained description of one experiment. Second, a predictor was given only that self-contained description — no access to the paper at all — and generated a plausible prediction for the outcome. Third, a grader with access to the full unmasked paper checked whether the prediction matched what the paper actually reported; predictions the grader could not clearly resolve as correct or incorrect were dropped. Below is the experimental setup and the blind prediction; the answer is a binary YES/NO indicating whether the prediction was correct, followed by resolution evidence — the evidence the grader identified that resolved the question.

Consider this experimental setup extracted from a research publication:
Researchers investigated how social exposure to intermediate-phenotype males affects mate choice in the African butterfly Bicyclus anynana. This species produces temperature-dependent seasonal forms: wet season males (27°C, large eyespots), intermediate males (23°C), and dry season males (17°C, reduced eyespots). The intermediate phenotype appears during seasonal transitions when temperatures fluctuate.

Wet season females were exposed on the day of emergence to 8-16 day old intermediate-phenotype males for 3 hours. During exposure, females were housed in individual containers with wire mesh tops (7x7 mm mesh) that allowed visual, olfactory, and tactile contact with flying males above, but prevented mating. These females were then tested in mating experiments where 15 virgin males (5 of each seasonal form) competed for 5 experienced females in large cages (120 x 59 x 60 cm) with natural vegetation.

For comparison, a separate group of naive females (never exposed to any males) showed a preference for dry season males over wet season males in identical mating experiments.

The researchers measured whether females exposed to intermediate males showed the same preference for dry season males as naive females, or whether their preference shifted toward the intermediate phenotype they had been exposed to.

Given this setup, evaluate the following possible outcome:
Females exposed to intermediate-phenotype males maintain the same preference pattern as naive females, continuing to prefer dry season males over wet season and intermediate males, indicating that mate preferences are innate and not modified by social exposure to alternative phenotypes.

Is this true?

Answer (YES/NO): NO